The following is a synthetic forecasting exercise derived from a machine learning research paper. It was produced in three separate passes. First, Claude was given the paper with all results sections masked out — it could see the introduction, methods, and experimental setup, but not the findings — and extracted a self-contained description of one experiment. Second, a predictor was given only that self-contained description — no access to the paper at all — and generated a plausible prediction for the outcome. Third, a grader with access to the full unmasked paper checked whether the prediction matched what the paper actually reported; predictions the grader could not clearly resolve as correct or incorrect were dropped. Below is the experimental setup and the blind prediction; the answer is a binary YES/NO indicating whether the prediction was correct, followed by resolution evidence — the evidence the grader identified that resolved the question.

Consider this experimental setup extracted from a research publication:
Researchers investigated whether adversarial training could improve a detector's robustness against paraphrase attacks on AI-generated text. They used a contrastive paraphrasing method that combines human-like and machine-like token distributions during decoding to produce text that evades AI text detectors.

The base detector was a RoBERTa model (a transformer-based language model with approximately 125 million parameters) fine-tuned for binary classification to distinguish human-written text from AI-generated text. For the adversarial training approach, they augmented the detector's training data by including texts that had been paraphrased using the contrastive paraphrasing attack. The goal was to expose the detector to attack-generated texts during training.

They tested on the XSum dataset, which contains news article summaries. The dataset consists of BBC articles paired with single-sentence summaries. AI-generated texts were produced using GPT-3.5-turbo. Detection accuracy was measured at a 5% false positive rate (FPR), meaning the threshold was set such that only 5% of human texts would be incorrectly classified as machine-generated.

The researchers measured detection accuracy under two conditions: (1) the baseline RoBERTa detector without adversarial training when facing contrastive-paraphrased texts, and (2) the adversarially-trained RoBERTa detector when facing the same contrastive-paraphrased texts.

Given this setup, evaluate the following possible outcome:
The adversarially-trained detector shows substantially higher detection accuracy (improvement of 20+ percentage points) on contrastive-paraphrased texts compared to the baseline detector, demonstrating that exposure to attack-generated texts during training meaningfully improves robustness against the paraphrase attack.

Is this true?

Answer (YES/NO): YES